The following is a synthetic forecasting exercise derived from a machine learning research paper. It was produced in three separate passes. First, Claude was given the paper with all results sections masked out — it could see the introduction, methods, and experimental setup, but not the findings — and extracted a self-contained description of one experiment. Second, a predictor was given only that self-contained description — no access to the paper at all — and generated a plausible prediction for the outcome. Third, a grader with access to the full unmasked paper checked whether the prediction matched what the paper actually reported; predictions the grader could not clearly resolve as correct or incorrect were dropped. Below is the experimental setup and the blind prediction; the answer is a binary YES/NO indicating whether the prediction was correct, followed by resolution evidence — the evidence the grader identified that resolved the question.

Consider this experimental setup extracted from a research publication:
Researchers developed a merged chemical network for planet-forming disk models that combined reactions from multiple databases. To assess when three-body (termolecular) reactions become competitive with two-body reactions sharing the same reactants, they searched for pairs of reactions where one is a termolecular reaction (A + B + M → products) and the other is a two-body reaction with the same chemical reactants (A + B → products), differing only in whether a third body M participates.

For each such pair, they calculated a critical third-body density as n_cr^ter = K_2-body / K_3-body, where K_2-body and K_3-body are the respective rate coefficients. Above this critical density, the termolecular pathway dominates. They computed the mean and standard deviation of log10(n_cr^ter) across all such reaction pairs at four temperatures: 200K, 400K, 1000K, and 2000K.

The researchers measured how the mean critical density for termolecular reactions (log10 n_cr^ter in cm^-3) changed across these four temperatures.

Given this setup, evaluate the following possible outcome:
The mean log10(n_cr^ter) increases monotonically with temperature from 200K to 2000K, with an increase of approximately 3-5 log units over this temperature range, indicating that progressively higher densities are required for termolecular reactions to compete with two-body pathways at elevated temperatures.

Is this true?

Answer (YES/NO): NO